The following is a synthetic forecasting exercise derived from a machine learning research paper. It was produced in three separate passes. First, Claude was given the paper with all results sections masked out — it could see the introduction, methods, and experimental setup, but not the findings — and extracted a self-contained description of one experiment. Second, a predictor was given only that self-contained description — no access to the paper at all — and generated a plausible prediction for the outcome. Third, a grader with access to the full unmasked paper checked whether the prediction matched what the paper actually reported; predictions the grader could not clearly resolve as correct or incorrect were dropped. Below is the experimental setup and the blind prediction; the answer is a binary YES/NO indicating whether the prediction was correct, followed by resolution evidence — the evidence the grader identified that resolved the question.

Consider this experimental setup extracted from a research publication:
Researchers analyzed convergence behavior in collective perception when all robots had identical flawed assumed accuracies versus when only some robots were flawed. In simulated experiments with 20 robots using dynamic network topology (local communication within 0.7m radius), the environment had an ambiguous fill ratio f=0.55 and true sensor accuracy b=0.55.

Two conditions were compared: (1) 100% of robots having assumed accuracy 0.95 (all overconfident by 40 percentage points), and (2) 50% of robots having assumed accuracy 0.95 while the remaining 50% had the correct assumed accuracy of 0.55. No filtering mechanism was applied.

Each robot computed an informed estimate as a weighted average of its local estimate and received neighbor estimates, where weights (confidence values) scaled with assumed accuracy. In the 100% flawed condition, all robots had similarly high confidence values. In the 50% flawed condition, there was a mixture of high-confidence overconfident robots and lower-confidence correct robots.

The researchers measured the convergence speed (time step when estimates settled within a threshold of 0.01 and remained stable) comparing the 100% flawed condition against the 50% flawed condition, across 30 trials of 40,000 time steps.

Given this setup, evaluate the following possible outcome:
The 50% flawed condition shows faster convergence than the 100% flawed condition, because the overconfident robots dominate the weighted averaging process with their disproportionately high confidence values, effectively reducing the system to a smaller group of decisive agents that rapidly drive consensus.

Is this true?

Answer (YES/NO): NO